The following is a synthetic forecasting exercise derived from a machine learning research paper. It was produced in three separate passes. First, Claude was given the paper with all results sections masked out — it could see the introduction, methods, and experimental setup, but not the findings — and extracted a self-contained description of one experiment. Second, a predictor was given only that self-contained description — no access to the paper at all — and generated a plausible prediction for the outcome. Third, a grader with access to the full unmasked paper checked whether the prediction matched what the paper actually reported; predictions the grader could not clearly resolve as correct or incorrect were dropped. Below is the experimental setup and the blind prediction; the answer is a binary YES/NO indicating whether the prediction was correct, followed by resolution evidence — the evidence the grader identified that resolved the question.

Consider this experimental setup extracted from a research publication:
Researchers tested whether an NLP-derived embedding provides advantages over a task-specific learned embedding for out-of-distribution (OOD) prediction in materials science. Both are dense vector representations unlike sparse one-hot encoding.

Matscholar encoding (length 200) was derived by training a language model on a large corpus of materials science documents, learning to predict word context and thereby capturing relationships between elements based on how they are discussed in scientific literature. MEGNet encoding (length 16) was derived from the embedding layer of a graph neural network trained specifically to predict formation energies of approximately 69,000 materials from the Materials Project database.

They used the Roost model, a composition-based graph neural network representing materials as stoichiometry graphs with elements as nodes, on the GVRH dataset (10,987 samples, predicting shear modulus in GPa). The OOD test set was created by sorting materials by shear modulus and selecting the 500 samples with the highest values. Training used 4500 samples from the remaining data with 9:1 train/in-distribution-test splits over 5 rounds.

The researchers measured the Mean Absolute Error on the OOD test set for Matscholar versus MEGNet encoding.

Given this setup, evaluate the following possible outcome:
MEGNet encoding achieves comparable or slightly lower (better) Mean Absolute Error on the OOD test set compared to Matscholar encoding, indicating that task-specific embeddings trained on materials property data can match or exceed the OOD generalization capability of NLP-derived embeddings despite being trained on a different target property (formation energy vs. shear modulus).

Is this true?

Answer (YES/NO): NO